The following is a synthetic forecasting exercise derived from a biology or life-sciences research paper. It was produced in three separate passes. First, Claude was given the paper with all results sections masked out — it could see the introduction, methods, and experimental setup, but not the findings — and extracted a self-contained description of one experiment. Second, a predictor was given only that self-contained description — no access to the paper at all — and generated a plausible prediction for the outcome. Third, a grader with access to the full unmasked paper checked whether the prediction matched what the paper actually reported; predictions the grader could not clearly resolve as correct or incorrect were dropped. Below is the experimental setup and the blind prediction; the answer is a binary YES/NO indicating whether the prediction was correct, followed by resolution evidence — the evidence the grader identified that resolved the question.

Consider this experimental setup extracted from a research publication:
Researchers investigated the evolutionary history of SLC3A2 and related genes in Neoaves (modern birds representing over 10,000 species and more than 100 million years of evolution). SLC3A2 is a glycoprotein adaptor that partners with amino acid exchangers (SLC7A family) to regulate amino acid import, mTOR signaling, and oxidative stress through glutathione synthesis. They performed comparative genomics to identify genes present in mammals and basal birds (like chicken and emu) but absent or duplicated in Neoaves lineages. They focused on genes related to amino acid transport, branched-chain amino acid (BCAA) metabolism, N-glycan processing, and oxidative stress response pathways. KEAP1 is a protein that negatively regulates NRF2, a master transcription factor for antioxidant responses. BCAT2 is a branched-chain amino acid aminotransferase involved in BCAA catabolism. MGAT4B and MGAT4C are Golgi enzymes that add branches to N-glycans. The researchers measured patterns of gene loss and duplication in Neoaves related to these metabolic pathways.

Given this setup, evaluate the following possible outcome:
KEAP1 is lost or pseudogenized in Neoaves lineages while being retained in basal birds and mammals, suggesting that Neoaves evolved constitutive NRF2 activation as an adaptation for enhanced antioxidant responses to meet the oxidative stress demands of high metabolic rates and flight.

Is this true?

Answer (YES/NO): YES